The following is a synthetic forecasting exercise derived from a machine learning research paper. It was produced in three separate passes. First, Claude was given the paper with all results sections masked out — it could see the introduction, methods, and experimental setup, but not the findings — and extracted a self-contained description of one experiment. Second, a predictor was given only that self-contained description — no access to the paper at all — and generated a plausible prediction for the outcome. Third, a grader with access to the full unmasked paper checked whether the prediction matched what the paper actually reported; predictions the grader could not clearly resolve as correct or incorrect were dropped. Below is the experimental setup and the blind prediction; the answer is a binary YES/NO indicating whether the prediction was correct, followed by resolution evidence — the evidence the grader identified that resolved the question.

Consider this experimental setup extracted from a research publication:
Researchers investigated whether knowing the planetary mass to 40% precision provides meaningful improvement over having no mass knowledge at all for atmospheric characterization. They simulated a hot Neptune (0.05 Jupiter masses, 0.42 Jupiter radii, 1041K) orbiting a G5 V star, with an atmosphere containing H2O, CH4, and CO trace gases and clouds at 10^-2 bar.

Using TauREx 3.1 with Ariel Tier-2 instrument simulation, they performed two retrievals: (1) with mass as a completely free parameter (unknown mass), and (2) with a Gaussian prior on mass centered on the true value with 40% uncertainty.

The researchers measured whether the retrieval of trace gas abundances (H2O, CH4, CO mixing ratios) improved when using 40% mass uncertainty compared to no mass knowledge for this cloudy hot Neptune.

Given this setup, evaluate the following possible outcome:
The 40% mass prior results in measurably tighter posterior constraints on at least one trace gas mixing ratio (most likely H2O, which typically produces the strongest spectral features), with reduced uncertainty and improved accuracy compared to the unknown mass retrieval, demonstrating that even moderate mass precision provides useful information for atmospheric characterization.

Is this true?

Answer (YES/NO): NO